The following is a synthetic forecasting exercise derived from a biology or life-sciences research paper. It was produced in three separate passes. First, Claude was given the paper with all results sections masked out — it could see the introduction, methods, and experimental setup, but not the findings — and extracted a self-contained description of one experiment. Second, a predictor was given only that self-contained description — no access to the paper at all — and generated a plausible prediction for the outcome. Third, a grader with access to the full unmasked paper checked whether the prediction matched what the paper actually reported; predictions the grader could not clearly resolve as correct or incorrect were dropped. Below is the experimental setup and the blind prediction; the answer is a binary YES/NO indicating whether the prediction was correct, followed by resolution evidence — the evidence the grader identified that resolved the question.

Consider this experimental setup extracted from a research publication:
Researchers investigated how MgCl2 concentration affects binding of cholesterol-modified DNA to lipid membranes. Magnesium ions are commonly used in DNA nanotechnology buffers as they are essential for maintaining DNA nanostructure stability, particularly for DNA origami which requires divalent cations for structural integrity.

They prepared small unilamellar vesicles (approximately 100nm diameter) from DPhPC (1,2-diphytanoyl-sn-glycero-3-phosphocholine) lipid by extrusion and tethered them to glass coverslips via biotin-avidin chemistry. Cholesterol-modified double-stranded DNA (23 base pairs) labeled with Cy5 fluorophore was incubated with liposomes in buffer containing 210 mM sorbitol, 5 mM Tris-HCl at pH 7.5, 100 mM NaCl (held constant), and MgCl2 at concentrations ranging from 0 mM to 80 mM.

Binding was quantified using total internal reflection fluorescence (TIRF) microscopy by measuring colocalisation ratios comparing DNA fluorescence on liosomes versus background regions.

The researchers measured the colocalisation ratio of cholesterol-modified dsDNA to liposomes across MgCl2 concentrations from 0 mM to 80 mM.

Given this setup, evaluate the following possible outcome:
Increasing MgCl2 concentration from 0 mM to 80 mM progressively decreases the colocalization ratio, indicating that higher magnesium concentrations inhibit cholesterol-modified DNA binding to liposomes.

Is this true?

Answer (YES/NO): YES